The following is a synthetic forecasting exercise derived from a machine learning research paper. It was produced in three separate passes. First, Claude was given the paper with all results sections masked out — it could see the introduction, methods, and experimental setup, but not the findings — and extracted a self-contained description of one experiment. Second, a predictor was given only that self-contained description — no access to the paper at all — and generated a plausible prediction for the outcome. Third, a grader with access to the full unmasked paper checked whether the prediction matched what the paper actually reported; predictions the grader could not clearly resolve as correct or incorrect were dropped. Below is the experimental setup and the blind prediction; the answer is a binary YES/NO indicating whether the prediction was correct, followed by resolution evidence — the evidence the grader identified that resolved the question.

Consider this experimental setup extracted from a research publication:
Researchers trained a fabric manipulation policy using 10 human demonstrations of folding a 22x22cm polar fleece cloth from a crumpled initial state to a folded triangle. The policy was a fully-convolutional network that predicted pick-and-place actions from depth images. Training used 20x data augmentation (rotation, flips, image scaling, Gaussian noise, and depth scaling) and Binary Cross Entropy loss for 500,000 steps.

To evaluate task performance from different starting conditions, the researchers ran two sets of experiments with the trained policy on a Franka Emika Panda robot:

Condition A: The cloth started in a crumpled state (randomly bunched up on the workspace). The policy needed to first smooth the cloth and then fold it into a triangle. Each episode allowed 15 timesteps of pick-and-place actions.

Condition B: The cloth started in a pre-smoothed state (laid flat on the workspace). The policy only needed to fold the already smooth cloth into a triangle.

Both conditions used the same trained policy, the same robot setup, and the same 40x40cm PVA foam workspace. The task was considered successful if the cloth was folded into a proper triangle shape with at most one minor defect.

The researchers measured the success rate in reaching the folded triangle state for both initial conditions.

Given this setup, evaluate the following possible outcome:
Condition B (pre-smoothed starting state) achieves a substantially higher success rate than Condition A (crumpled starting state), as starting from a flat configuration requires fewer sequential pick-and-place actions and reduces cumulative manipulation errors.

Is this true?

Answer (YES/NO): NO